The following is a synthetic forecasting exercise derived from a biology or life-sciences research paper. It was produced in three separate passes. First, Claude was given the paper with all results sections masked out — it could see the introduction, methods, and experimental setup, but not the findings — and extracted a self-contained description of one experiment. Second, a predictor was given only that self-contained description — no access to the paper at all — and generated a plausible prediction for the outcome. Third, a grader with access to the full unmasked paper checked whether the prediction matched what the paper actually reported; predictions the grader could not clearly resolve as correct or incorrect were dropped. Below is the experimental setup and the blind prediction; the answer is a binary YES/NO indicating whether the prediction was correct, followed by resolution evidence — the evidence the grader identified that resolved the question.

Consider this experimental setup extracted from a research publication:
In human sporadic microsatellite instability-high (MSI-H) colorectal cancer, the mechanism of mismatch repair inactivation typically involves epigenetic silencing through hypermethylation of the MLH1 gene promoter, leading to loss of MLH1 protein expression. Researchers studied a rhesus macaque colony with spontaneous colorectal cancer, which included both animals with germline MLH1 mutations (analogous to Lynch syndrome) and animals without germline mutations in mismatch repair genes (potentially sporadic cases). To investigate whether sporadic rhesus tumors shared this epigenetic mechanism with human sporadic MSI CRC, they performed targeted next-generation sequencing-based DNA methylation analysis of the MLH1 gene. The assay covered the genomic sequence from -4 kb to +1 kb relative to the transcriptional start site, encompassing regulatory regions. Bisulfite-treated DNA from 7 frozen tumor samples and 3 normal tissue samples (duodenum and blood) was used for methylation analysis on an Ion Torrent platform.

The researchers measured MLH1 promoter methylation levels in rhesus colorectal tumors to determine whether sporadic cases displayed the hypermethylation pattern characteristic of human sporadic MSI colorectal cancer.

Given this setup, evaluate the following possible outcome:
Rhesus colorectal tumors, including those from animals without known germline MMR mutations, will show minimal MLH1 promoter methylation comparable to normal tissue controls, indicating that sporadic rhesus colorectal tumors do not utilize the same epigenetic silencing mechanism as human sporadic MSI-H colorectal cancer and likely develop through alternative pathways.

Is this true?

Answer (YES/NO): NO